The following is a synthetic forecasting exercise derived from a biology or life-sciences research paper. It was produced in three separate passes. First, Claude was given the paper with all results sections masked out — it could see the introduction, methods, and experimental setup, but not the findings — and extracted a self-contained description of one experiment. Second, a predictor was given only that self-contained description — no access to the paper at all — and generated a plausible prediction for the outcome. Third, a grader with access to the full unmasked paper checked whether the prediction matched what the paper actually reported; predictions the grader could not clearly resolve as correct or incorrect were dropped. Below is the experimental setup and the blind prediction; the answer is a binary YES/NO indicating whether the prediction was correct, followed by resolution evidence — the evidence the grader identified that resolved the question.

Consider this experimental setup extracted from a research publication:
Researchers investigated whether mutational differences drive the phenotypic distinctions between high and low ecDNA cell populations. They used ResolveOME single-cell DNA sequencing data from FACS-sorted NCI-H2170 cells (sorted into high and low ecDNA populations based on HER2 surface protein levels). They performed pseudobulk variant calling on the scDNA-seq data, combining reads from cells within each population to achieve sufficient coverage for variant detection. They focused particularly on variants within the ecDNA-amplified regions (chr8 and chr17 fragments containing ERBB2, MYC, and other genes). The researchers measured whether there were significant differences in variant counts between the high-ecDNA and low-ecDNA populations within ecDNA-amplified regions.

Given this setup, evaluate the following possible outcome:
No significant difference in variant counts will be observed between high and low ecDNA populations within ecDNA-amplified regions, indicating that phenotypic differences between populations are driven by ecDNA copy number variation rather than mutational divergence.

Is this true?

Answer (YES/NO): YES